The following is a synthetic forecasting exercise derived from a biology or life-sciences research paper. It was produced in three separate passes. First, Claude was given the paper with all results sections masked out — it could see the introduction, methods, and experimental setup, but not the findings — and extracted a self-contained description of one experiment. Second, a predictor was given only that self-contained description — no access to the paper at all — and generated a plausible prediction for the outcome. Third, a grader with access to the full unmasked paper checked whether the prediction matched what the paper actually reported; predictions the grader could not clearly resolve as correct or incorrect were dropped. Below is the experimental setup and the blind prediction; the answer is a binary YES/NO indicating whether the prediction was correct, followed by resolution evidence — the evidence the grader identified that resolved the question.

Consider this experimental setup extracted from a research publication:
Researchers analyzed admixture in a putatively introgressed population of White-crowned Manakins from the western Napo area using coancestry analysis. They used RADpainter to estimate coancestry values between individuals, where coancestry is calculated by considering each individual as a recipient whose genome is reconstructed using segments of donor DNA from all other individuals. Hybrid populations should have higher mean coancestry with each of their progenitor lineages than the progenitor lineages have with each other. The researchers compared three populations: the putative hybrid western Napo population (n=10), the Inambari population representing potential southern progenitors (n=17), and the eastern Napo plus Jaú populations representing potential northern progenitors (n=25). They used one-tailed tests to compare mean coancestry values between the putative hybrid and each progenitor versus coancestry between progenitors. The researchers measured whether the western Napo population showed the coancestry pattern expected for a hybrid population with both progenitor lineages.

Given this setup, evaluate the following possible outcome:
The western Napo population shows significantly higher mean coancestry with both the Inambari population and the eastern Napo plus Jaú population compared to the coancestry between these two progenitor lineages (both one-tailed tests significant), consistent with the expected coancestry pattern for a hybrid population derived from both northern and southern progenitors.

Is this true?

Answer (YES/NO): YES